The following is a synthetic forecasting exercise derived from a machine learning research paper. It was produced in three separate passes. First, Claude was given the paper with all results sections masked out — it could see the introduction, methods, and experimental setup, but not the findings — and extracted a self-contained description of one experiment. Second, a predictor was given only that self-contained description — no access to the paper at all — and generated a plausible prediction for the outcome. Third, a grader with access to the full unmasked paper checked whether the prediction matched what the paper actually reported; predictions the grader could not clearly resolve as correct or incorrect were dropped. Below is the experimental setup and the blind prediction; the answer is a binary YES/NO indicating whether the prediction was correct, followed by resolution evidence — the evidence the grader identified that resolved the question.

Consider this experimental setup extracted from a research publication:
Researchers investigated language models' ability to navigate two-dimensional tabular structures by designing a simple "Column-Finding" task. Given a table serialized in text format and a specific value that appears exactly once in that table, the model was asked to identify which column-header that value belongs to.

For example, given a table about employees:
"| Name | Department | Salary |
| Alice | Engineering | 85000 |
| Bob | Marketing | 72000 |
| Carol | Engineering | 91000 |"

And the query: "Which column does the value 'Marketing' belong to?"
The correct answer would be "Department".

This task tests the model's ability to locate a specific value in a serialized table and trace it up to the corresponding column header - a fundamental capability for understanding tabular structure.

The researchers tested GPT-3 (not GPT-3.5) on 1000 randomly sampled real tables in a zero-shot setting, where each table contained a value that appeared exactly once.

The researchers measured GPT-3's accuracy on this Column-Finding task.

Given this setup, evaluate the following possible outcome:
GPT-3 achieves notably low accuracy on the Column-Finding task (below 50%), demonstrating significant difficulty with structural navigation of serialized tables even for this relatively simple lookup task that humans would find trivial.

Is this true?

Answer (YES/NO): YES